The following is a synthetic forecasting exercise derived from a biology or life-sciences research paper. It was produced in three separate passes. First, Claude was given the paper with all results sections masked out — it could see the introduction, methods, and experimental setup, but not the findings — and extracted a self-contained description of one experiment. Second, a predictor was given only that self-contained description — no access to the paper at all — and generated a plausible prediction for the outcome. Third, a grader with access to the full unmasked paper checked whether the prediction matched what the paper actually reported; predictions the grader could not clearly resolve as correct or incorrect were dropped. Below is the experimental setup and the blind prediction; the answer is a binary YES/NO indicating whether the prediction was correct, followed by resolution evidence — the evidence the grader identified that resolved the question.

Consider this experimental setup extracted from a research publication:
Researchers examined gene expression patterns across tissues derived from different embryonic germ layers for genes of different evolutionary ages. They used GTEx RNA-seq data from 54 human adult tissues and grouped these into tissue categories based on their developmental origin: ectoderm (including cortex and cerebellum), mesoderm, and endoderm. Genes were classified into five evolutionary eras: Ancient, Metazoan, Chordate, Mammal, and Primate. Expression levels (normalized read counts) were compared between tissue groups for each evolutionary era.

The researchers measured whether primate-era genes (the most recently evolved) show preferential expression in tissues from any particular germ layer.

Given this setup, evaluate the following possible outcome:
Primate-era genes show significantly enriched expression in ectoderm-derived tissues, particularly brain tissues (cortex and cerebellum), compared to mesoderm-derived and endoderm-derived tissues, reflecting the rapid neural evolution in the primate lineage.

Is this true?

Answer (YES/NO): NO